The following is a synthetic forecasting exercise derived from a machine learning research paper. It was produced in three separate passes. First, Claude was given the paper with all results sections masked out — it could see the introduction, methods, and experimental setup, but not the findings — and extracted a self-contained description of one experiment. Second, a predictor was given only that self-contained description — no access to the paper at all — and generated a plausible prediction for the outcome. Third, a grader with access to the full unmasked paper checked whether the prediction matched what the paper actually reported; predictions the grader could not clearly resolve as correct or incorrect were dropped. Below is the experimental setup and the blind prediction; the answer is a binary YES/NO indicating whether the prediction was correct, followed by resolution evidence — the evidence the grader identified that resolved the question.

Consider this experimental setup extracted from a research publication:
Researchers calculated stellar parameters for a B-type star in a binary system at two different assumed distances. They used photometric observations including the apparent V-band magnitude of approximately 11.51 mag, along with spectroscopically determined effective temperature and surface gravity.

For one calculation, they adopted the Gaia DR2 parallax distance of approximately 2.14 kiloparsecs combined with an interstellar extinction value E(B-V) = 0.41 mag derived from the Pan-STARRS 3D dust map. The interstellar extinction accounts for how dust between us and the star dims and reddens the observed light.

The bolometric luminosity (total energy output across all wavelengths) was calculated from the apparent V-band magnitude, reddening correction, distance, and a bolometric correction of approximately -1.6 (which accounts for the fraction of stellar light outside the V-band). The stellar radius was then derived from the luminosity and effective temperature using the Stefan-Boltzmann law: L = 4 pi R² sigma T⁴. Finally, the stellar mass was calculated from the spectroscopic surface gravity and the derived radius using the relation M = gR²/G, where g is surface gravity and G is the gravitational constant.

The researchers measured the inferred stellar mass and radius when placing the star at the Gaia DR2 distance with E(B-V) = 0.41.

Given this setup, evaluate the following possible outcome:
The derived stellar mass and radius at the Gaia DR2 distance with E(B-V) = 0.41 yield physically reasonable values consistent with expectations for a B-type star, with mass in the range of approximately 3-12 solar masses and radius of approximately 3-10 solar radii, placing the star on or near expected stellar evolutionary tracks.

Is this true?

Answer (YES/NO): NO